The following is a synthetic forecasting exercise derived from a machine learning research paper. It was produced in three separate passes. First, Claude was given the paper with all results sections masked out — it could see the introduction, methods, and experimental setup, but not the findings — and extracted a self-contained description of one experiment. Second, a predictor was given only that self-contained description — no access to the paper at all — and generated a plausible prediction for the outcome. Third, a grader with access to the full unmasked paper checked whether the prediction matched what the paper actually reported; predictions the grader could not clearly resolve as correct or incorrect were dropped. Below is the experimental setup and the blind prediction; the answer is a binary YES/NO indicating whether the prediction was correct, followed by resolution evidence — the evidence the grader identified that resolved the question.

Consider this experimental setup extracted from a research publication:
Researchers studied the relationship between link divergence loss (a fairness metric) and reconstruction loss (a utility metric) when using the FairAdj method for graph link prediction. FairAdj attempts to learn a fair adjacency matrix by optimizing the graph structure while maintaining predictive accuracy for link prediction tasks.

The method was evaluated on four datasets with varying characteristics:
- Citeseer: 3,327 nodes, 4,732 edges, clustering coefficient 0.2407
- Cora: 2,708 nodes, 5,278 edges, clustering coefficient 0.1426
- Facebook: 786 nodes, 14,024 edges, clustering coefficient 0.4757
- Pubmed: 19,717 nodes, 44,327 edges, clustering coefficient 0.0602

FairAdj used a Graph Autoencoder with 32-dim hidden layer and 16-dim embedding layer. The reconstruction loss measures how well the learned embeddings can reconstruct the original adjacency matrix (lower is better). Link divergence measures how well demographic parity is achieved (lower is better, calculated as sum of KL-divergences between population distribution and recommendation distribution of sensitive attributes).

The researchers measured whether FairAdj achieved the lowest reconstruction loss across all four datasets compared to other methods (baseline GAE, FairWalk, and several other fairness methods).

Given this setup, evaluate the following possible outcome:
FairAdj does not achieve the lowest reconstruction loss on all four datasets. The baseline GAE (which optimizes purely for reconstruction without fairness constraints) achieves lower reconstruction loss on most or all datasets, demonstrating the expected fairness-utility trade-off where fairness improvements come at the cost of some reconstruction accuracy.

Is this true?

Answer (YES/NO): NO